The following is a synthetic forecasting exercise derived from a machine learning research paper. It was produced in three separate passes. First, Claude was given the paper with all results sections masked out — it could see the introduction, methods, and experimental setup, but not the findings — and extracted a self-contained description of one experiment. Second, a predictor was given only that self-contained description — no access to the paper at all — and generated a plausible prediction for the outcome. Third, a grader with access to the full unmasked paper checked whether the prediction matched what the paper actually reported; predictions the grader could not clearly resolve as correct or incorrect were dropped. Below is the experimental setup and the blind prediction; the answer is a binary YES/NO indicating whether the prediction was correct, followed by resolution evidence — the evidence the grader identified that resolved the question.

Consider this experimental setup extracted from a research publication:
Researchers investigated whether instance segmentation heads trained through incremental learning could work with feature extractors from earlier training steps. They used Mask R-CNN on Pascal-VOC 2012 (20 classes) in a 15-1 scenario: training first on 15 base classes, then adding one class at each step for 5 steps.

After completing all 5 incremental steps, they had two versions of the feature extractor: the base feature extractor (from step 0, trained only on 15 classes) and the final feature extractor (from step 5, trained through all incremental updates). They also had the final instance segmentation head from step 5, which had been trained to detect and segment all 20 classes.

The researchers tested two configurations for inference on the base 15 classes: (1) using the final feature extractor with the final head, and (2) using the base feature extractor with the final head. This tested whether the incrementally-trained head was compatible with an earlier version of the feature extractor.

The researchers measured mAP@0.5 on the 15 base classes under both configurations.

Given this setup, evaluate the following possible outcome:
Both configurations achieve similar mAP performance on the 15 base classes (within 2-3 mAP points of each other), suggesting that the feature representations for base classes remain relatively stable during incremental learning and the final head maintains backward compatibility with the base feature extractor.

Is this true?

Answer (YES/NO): NO